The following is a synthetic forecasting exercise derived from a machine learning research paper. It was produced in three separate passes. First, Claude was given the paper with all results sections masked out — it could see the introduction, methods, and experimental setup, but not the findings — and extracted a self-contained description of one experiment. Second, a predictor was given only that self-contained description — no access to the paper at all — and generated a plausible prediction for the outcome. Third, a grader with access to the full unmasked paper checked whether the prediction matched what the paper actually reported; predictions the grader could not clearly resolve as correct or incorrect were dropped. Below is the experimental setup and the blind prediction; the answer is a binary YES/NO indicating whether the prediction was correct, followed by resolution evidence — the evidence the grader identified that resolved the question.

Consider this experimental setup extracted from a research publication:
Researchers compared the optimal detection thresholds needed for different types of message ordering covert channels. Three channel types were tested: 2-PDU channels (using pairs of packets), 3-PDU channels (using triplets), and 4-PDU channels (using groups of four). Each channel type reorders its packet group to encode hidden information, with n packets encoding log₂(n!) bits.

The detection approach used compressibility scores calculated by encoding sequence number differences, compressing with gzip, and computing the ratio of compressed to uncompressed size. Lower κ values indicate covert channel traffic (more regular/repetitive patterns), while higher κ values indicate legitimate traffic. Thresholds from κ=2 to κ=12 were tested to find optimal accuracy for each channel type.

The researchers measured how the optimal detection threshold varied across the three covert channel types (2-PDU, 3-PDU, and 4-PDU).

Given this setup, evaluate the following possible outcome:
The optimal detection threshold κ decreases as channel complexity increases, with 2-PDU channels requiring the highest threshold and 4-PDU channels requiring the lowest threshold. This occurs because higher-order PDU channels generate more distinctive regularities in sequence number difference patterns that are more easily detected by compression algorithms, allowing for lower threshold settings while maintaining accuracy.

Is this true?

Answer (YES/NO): YES